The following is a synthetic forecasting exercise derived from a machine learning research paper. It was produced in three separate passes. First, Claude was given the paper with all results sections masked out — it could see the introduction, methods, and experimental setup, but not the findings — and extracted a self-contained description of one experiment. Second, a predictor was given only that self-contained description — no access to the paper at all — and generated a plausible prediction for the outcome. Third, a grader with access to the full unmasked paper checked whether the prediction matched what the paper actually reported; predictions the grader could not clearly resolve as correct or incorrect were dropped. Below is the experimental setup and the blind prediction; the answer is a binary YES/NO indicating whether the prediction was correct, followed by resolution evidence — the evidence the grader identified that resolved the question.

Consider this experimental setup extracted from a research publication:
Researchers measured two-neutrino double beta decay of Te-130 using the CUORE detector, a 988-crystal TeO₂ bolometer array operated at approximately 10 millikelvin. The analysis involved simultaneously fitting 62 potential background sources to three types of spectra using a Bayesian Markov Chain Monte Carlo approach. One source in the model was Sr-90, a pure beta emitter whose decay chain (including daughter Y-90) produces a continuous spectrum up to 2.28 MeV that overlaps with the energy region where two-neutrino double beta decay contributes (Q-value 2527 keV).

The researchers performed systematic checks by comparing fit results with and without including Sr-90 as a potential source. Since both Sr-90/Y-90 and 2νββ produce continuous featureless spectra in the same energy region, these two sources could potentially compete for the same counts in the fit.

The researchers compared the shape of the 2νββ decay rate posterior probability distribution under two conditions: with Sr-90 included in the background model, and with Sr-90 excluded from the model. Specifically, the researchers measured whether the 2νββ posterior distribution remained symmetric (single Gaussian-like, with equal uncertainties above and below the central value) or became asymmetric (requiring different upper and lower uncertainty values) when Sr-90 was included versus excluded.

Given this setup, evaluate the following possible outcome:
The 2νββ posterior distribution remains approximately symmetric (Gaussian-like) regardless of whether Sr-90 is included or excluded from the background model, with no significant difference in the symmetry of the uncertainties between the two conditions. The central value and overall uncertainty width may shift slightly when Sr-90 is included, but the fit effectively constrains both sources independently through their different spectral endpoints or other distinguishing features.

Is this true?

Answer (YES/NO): NO